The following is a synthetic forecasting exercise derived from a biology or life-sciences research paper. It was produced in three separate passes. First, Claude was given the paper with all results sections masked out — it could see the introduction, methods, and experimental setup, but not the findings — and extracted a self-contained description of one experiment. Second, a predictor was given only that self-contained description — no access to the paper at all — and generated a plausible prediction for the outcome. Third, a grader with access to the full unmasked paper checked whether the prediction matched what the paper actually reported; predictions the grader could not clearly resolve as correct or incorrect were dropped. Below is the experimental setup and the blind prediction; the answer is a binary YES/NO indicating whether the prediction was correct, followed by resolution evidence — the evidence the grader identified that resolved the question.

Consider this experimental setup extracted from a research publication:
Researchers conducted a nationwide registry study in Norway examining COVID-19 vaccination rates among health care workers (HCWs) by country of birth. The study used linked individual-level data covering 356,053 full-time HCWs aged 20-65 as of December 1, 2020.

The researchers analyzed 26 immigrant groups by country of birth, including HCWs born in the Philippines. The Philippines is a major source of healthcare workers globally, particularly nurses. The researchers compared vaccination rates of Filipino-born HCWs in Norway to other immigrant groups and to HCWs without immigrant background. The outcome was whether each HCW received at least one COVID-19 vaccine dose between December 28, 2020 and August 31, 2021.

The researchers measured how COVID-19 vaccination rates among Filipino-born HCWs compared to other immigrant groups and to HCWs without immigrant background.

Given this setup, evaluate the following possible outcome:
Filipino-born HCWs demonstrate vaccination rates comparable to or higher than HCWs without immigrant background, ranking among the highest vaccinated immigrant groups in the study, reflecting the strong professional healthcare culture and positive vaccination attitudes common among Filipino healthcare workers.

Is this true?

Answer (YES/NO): YES